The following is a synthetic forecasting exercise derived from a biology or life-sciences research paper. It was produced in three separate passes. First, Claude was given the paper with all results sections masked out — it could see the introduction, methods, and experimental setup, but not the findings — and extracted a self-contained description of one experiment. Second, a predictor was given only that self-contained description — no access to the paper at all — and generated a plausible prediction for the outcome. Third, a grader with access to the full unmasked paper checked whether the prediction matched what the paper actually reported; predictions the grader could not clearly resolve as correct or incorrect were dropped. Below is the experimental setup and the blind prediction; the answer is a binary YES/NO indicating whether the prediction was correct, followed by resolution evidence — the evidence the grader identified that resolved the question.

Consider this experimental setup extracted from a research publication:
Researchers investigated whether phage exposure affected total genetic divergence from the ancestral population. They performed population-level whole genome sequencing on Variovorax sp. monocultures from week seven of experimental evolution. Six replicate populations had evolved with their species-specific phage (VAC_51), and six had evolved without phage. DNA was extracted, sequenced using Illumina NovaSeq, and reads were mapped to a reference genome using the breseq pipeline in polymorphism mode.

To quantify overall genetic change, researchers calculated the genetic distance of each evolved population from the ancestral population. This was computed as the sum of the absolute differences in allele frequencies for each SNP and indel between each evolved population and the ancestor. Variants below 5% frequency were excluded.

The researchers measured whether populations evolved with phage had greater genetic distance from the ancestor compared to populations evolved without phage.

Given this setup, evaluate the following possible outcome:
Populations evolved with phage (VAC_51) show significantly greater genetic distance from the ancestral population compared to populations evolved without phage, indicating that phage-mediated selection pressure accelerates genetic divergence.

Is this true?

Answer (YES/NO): NO